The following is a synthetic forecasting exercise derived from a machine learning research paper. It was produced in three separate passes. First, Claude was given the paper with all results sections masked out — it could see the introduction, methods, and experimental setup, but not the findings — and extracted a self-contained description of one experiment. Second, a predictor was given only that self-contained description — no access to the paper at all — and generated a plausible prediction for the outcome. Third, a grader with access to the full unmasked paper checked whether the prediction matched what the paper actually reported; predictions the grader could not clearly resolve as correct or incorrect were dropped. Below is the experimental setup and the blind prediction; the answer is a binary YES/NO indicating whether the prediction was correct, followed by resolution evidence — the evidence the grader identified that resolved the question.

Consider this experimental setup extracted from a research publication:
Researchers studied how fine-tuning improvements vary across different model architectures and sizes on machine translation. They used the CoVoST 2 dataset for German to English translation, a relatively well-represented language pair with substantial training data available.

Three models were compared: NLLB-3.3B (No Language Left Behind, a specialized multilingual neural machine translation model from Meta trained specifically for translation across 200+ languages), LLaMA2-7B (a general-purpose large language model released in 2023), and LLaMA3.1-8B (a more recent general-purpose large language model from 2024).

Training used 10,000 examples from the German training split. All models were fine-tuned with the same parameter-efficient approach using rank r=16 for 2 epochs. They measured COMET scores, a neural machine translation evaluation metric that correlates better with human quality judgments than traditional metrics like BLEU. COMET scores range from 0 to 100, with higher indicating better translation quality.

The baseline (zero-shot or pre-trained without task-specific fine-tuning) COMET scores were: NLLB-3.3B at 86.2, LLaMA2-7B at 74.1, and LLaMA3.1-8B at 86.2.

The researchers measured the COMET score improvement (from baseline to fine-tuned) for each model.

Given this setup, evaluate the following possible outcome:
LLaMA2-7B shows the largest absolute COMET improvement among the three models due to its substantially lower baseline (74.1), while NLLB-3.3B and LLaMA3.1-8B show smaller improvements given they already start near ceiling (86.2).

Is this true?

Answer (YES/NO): YES